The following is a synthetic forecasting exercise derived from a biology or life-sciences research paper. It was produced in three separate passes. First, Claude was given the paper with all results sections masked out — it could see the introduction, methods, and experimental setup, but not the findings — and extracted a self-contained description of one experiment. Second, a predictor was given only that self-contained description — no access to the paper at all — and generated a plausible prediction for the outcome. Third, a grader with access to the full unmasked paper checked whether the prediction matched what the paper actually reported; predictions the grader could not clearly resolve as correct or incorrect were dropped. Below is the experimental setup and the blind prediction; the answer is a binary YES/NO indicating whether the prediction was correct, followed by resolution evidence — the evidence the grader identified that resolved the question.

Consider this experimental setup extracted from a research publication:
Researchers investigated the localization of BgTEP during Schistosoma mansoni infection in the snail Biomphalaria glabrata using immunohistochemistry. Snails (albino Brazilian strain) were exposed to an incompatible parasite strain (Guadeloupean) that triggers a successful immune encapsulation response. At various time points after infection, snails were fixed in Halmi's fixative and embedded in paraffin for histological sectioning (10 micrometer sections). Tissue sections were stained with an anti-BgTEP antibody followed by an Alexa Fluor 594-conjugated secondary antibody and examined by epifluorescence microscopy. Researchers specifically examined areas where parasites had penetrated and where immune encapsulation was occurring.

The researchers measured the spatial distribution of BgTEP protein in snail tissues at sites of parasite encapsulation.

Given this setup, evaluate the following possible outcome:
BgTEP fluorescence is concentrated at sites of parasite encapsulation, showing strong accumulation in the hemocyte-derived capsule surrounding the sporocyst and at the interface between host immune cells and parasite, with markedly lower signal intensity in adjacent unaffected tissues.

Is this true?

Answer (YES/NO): NO